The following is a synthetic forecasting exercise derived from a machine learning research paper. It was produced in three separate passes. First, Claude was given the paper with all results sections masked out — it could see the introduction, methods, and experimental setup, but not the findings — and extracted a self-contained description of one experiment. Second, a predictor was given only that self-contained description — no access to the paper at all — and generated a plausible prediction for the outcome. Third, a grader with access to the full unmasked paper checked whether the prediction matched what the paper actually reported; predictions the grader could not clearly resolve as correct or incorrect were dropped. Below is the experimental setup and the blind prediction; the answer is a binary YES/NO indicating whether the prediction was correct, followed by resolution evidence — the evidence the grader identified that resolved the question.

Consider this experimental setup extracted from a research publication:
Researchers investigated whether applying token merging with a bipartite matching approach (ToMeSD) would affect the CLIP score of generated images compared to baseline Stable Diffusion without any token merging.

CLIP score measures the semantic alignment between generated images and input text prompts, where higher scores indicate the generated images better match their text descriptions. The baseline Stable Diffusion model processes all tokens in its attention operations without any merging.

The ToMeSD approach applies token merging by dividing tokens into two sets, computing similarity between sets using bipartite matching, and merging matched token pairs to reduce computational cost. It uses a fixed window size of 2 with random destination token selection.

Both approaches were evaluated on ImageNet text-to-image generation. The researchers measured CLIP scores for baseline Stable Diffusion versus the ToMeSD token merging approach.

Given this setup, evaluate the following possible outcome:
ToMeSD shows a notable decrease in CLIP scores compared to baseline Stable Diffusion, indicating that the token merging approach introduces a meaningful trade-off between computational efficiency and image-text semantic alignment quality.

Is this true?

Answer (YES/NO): YES